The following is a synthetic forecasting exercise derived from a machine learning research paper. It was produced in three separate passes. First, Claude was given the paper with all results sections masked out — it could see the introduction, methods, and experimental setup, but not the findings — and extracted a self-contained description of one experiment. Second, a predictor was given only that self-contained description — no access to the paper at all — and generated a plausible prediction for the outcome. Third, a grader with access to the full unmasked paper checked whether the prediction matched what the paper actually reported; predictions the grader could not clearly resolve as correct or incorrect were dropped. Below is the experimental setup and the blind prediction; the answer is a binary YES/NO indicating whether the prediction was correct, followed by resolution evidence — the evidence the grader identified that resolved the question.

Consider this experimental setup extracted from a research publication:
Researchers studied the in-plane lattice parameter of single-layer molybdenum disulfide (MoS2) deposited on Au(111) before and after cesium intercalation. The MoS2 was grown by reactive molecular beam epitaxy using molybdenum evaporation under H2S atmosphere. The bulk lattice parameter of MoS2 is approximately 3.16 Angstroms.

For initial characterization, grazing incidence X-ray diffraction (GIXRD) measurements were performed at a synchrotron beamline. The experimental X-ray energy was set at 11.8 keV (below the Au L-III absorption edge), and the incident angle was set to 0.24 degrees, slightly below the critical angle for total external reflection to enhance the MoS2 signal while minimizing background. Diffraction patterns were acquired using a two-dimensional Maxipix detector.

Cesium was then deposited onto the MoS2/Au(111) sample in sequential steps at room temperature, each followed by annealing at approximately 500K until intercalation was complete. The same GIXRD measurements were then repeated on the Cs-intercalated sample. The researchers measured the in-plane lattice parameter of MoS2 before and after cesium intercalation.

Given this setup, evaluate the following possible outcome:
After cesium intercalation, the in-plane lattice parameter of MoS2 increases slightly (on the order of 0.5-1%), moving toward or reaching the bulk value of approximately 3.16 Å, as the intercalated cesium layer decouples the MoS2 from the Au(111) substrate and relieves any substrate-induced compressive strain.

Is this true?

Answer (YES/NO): NO